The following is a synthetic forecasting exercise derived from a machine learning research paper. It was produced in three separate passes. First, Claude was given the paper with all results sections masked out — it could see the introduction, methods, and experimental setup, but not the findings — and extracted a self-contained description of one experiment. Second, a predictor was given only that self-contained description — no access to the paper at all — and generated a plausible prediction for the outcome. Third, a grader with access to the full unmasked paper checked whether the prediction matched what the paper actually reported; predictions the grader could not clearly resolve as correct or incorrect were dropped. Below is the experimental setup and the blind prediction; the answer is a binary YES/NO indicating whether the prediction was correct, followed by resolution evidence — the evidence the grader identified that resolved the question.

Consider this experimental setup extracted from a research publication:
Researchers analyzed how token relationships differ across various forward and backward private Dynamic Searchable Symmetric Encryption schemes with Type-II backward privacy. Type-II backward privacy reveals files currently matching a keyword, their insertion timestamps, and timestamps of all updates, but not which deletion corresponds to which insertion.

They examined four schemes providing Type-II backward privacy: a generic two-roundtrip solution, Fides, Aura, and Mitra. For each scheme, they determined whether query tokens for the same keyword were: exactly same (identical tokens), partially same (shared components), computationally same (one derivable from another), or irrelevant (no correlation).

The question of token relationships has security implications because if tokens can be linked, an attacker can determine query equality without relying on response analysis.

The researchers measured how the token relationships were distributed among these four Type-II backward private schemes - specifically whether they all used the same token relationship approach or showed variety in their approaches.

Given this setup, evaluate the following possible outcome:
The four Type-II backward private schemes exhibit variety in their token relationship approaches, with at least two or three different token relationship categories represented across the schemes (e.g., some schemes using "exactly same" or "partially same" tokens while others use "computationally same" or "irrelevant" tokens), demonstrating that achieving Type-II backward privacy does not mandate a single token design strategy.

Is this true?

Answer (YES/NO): YES